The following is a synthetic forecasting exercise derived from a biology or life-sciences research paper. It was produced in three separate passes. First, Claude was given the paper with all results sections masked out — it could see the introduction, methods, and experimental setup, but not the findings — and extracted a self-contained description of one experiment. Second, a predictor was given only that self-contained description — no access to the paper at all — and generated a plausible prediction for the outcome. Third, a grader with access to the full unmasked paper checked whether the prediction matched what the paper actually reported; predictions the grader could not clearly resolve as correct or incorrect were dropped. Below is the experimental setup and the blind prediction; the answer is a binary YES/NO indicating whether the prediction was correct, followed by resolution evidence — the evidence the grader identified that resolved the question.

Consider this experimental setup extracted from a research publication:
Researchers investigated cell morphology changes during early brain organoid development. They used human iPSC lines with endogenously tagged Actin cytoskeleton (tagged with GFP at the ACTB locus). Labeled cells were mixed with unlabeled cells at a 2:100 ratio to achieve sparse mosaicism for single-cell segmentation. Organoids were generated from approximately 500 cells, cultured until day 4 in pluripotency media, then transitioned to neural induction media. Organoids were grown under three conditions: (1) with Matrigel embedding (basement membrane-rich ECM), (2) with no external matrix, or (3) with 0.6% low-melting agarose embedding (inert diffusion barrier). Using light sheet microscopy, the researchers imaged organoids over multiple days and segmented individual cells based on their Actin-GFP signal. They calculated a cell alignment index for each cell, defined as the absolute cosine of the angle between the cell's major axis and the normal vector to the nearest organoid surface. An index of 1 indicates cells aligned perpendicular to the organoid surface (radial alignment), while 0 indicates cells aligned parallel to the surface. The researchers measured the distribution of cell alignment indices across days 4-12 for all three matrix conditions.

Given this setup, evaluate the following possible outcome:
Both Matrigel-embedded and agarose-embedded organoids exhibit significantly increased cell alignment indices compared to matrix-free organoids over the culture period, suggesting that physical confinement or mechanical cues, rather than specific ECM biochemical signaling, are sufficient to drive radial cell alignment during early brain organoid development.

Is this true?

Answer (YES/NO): YES